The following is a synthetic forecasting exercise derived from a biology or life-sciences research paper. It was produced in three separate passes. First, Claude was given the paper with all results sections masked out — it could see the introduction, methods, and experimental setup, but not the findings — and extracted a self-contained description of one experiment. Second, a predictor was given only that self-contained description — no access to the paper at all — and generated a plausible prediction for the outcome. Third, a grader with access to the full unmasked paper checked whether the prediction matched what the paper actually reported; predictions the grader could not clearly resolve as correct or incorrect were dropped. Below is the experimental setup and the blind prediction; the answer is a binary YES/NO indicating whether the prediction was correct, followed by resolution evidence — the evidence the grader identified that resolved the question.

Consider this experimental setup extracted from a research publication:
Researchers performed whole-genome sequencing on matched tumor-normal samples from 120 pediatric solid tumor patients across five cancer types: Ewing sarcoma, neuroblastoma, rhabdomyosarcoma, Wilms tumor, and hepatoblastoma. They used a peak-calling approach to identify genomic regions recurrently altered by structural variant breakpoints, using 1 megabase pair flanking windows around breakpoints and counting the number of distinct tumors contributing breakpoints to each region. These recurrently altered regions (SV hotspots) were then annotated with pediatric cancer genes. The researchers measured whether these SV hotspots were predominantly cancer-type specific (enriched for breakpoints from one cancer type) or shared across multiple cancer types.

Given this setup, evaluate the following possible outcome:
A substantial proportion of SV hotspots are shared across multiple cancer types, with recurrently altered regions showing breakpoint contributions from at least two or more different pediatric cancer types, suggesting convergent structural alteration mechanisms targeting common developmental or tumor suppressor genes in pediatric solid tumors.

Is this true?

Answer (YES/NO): NO